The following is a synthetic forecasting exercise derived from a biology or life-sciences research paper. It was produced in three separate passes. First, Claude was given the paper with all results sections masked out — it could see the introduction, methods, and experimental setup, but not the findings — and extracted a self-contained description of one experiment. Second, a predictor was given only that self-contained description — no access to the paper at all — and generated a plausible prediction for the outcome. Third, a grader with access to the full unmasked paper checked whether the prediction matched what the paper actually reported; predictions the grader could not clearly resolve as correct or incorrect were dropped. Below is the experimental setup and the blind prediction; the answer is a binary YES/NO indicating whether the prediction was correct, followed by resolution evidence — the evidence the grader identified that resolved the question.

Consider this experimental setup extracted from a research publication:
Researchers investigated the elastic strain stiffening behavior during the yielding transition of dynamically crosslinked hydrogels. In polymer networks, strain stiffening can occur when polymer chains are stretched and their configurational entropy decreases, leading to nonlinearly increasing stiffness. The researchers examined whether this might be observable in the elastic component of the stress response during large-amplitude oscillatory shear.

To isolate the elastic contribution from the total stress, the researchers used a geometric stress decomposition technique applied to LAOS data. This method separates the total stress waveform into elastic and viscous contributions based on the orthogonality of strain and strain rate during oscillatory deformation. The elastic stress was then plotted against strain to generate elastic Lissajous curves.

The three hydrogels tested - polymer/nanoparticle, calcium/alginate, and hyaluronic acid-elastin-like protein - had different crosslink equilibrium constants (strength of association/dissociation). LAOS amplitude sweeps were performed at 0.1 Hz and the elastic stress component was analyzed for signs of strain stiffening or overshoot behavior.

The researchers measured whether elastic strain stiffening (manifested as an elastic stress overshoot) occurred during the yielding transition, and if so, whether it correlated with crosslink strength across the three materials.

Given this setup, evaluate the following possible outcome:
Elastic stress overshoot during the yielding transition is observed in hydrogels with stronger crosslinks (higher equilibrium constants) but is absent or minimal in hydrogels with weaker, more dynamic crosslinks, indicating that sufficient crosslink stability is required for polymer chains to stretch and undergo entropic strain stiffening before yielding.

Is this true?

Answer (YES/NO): YES